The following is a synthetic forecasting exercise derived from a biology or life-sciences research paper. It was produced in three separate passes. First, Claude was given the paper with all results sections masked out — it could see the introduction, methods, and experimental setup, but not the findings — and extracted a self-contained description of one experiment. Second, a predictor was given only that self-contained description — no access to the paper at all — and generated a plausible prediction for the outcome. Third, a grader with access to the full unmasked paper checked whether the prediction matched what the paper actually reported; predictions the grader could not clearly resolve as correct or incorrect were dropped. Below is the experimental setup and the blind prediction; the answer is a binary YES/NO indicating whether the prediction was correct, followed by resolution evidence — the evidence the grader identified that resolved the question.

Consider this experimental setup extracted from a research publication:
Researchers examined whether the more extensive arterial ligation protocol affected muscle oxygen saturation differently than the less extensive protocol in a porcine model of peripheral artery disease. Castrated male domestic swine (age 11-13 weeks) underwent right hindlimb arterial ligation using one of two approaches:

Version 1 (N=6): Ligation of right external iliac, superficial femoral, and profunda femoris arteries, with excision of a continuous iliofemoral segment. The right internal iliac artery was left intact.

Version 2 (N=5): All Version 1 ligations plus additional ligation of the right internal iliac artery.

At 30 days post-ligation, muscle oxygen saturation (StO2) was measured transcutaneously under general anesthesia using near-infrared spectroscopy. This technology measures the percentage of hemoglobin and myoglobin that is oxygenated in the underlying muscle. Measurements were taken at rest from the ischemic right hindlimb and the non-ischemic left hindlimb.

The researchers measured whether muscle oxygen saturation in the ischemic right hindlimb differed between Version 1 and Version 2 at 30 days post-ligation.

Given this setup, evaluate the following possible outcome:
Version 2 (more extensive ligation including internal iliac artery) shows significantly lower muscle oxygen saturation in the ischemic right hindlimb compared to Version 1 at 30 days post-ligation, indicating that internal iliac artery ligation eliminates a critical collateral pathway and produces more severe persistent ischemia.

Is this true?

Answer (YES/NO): NO